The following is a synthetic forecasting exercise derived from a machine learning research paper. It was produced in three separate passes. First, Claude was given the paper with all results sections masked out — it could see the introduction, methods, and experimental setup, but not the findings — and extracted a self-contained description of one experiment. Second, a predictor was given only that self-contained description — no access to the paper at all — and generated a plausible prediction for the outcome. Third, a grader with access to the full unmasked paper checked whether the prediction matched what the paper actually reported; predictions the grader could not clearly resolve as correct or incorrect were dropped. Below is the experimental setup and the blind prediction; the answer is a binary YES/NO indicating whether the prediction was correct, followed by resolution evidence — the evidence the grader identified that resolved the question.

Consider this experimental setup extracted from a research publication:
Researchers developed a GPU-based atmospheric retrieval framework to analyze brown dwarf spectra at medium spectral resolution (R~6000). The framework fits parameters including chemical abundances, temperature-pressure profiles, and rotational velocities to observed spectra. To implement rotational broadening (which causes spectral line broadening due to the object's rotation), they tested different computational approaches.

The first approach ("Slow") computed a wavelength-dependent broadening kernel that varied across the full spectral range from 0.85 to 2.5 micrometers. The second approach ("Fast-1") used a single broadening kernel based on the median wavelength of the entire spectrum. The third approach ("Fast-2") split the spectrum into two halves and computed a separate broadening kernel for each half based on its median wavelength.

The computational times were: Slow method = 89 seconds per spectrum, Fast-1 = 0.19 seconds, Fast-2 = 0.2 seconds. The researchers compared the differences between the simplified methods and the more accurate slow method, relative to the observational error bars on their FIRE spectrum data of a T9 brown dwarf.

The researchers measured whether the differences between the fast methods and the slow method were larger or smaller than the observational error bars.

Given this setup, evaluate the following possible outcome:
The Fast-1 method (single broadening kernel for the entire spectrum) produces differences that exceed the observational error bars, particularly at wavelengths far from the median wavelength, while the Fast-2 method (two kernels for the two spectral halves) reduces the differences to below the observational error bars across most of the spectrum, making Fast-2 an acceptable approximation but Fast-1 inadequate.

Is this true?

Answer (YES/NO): YES